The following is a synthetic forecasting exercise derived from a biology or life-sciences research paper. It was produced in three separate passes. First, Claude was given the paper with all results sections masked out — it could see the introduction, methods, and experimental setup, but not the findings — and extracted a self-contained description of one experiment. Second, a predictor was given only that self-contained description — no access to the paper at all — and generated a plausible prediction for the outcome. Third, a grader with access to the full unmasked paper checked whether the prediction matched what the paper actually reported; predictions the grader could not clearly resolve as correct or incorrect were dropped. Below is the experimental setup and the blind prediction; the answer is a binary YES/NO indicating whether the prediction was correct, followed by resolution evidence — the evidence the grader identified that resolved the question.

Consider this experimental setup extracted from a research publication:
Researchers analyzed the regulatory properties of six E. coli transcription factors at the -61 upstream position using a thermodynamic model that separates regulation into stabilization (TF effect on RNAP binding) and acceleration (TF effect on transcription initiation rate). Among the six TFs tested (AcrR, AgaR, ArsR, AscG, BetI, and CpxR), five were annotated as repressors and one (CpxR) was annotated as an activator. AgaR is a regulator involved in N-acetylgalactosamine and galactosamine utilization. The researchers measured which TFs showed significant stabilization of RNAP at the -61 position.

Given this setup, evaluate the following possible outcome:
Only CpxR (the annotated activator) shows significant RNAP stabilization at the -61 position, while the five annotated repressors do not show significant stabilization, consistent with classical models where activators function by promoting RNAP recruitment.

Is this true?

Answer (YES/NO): NO